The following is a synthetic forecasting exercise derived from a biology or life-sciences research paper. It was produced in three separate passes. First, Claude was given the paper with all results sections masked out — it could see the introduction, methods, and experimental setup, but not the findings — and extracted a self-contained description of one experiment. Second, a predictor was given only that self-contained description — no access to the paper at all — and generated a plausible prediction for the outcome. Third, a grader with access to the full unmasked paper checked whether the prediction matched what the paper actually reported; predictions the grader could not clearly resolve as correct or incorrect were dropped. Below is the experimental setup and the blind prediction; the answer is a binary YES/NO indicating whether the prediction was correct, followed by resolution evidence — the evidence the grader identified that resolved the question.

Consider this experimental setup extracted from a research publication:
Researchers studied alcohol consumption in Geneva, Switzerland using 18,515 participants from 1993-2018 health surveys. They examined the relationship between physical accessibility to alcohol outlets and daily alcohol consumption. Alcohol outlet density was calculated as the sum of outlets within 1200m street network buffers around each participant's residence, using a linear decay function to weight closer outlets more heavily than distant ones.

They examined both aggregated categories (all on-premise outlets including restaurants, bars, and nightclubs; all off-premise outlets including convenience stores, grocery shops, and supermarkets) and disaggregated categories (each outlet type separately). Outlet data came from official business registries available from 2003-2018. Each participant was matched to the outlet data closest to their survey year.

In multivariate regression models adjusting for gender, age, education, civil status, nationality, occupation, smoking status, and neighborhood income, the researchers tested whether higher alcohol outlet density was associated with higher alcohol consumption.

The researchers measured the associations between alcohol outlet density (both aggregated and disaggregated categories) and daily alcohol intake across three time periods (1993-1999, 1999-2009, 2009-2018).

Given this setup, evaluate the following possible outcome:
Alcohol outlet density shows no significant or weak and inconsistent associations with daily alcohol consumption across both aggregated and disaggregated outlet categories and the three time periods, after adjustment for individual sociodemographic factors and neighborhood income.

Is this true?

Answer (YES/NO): NO